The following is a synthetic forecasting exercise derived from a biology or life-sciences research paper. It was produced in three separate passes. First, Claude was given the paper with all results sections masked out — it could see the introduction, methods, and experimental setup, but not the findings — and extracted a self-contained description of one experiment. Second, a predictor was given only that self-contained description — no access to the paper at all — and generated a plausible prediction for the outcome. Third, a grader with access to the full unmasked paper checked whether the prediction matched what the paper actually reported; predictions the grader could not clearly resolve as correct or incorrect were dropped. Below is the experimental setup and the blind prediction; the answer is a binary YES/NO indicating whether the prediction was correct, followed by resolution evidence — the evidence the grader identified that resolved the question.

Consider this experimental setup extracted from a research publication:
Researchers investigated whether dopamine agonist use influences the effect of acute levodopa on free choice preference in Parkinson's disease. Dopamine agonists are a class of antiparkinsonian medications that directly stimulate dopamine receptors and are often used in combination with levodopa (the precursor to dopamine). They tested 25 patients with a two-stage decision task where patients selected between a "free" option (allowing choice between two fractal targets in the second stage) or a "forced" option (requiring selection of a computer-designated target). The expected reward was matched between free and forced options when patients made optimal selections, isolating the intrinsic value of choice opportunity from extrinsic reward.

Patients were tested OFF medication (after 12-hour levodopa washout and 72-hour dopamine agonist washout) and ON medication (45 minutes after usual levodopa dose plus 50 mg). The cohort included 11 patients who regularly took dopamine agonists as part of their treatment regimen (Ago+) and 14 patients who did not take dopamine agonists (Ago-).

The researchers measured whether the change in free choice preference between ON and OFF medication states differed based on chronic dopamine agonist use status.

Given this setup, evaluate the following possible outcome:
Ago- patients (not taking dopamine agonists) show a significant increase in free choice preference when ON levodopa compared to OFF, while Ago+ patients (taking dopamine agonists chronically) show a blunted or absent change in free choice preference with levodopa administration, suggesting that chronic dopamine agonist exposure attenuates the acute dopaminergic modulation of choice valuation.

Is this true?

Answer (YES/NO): NO